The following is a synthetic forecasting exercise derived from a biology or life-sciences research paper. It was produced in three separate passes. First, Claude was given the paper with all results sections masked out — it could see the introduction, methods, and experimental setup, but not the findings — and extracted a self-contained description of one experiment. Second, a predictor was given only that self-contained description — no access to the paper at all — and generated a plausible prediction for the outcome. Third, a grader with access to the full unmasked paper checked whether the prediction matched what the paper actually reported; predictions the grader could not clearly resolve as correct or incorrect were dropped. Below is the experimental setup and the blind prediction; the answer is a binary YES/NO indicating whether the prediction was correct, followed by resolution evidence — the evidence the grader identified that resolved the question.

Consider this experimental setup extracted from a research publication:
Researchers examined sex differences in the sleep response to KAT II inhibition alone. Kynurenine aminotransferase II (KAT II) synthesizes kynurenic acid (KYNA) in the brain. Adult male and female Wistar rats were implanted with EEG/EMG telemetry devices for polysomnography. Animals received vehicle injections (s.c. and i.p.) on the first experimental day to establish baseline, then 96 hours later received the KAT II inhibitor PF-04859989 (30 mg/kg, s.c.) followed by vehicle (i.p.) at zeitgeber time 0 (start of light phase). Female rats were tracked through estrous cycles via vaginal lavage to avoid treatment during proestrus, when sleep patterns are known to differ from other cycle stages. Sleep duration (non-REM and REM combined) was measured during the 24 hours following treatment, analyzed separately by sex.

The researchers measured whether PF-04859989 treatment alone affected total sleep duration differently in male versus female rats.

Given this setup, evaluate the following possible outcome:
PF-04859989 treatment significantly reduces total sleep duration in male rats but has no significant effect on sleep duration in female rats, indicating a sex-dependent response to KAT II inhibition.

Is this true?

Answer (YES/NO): NO